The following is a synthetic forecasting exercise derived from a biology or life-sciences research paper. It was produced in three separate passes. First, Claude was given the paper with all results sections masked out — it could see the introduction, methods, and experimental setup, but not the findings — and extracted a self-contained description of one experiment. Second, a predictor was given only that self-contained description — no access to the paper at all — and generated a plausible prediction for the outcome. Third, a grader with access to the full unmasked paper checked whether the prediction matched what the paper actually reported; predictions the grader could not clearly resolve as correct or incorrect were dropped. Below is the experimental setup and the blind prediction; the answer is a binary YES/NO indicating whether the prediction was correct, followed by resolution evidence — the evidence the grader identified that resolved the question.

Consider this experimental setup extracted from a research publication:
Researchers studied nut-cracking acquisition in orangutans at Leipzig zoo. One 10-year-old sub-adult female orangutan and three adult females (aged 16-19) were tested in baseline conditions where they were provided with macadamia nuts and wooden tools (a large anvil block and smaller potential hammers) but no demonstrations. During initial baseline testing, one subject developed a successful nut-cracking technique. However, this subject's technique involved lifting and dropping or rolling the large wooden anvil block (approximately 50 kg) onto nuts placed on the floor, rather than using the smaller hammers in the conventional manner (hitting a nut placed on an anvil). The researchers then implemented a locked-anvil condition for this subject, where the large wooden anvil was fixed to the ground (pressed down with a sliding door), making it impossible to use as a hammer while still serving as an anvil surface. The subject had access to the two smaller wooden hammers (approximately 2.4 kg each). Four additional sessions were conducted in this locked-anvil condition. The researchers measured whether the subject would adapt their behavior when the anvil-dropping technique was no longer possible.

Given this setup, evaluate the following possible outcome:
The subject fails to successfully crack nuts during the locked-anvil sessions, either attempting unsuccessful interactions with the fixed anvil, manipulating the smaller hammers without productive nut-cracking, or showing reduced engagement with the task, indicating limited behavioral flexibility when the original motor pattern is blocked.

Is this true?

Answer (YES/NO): NO